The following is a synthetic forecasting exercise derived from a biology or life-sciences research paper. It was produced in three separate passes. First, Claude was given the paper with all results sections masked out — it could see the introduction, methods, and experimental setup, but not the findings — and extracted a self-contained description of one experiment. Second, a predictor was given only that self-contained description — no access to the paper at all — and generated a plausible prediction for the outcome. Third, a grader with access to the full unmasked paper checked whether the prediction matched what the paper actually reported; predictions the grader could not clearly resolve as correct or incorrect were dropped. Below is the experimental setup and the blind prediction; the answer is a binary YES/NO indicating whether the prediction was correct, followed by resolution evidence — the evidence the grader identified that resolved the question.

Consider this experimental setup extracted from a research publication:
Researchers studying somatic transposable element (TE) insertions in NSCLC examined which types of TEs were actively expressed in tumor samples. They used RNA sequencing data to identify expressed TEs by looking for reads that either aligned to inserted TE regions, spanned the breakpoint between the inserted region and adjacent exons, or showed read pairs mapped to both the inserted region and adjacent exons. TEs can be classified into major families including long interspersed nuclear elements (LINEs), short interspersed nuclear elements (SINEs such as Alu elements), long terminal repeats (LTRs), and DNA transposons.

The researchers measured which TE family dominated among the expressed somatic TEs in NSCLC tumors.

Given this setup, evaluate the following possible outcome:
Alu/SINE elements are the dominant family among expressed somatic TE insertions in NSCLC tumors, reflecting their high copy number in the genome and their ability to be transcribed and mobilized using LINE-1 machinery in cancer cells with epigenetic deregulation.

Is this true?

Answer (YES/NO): YES